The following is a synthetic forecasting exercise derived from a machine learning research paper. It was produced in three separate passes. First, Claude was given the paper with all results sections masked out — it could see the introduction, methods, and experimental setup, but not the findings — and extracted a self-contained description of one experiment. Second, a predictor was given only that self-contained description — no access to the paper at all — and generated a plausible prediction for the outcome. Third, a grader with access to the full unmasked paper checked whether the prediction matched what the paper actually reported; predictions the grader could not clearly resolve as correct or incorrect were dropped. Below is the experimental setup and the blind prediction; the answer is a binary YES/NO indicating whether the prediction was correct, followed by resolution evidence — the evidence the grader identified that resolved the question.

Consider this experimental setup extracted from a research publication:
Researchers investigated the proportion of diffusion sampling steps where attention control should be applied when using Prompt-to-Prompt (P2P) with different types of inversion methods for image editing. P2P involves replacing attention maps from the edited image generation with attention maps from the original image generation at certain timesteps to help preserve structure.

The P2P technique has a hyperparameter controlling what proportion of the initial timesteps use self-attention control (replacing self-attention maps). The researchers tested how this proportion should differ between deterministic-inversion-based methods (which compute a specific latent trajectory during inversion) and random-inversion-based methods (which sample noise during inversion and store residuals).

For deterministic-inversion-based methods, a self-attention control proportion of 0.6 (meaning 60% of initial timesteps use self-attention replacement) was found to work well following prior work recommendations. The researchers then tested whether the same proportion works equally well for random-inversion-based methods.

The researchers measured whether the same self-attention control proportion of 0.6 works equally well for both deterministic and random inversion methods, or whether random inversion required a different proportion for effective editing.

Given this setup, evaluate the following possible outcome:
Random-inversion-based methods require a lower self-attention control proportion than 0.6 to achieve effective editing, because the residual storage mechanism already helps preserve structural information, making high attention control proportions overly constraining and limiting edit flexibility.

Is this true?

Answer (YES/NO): YES